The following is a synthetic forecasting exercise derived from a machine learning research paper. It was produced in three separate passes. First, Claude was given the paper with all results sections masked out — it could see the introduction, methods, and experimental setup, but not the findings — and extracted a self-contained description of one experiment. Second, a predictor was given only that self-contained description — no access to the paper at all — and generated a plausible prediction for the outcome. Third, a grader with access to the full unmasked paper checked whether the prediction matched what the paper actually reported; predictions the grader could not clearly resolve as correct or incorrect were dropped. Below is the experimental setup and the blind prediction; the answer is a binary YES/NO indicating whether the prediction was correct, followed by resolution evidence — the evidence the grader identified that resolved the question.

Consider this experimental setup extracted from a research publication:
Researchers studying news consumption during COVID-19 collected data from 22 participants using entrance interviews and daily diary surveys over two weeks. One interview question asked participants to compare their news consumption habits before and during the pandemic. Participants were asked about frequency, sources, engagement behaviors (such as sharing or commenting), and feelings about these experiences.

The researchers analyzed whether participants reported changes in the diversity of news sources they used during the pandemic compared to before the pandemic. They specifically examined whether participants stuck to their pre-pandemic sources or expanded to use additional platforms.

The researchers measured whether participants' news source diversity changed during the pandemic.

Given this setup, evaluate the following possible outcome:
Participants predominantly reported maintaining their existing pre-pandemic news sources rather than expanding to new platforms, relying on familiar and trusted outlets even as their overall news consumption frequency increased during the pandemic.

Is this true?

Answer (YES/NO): NO